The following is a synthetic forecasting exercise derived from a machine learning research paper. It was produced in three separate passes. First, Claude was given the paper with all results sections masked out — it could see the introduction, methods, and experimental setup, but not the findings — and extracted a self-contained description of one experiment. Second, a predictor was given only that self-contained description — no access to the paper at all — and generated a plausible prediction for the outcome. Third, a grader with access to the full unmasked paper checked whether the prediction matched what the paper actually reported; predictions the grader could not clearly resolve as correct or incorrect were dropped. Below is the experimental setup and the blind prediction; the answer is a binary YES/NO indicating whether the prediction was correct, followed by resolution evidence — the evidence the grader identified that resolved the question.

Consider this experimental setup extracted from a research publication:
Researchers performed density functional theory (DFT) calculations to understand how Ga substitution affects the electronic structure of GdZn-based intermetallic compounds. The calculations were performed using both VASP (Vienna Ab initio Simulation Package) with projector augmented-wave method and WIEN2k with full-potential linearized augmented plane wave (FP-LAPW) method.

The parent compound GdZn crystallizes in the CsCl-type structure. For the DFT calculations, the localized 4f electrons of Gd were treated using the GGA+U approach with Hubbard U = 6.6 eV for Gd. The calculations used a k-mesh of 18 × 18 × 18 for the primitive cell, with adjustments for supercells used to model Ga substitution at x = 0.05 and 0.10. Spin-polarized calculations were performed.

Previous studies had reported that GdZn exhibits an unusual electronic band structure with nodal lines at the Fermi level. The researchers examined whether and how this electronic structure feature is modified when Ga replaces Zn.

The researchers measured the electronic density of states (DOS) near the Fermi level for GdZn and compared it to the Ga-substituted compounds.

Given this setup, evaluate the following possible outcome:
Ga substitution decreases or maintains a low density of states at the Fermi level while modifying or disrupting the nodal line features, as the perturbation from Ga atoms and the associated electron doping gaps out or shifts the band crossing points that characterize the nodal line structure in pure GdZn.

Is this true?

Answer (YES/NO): YES